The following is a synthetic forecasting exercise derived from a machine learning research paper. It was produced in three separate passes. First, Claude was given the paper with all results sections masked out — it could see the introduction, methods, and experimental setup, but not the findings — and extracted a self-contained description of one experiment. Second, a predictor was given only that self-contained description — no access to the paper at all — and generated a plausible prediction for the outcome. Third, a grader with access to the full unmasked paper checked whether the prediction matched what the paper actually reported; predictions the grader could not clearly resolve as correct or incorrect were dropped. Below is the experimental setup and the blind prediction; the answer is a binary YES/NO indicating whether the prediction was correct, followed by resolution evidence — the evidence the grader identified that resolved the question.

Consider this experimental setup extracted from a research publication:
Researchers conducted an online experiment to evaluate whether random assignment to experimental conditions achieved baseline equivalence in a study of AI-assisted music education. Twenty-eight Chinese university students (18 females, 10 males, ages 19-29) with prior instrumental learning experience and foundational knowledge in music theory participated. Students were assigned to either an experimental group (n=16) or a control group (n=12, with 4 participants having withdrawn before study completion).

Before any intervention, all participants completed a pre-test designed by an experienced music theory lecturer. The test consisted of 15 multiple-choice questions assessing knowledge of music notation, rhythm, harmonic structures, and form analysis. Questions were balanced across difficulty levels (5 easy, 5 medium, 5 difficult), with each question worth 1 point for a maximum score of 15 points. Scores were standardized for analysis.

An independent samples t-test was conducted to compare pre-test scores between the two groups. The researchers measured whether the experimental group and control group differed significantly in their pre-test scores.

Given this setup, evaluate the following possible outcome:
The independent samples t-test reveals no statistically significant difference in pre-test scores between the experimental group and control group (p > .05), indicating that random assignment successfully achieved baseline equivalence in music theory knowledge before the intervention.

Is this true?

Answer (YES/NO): YES